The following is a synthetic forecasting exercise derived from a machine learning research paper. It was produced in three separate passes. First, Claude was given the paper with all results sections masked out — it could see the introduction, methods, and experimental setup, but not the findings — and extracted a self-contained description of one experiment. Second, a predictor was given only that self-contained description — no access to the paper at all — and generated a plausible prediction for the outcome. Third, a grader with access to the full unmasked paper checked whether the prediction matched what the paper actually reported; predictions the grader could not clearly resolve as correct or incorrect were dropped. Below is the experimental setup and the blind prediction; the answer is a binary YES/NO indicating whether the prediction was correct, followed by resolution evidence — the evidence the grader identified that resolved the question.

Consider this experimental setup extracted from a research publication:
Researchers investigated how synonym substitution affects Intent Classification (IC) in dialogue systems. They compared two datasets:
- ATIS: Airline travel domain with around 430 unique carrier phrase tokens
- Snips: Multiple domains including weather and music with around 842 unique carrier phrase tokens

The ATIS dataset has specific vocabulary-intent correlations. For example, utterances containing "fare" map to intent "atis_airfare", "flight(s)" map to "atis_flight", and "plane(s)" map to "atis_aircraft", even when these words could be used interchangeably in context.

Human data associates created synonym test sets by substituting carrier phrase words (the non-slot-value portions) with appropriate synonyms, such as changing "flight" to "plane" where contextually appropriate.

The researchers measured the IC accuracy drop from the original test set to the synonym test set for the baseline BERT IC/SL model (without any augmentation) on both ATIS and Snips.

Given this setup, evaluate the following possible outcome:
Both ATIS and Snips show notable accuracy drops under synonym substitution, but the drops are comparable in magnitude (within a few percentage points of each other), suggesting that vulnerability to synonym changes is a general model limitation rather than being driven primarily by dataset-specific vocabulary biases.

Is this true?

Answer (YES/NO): NO